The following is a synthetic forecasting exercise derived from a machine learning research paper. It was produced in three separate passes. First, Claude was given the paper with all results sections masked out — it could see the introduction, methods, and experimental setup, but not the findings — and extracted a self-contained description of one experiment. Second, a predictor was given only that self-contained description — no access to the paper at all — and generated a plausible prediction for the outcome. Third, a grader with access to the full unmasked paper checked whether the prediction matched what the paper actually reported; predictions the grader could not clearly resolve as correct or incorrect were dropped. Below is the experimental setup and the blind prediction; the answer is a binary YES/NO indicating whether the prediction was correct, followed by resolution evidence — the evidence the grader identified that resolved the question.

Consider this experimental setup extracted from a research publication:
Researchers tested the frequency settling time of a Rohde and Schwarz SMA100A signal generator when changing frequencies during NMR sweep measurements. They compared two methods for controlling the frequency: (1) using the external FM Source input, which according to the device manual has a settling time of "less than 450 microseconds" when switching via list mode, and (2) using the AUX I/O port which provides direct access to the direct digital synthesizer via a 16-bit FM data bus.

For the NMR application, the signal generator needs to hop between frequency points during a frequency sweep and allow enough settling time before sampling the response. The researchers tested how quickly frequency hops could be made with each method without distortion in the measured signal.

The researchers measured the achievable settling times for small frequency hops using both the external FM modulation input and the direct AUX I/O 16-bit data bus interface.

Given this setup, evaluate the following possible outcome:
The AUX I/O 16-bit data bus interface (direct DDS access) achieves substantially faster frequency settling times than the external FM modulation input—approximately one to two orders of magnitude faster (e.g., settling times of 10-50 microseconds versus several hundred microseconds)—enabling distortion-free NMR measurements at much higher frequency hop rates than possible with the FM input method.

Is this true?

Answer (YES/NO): NO